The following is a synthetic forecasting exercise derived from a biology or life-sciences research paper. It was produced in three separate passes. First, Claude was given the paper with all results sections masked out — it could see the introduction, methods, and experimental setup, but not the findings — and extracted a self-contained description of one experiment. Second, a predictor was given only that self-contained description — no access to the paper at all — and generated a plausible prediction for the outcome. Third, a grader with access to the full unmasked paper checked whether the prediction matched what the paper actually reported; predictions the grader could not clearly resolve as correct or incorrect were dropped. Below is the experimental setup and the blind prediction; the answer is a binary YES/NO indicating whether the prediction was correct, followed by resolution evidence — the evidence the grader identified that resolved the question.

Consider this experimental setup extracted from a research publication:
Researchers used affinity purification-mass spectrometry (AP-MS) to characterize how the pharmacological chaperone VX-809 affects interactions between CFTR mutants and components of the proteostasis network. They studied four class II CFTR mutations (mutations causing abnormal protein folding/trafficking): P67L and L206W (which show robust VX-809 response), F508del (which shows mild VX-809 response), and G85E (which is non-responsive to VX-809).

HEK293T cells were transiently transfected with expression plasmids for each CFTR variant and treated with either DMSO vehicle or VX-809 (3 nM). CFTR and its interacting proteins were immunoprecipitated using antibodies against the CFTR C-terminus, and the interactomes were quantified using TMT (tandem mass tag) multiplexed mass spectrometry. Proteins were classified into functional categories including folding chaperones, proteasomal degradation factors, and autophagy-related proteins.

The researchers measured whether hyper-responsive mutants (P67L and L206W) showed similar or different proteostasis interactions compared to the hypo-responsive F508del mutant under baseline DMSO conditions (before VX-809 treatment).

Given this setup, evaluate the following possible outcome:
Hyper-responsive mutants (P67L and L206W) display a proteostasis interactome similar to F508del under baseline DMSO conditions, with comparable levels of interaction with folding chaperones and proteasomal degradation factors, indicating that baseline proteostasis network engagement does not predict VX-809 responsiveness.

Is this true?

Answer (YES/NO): YES